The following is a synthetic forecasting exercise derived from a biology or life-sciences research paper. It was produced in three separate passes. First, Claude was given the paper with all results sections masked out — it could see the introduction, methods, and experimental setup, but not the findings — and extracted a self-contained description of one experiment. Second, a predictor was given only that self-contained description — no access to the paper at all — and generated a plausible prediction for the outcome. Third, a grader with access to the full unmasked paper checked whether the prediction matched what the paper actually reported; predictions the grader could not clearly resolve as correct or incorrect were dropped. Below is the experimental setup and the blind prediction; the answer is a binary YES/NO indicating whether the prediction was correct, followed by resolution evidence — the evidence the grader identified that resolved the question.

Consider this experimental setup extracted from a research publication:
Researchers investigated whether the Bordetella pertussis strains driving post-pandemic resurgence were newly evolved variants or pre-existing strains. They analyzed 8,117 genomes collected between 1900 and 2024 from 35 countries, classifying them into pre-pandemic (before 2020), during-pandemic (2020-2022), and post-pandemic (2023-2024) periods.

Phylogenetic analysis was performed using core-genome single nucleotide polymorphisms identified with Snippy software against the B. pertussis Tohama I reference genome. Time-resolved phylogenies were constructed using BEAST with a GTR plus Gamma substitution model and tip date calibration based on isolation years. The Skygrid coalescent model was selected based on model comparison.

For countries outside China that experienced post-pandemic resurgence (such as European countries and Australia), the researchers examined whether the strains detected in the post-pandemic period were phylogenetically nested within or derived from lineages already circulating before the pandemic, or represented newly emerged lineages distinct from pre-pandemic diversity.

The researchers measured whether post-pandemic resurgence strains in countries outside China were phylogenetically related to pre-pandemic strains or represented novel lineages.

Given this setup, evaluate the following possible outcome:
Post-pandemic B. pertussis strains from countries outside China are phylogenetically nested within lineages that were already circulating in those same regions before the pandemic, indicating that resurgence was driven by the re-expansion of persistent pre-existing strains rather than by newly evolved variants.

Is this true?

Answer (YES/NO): YES